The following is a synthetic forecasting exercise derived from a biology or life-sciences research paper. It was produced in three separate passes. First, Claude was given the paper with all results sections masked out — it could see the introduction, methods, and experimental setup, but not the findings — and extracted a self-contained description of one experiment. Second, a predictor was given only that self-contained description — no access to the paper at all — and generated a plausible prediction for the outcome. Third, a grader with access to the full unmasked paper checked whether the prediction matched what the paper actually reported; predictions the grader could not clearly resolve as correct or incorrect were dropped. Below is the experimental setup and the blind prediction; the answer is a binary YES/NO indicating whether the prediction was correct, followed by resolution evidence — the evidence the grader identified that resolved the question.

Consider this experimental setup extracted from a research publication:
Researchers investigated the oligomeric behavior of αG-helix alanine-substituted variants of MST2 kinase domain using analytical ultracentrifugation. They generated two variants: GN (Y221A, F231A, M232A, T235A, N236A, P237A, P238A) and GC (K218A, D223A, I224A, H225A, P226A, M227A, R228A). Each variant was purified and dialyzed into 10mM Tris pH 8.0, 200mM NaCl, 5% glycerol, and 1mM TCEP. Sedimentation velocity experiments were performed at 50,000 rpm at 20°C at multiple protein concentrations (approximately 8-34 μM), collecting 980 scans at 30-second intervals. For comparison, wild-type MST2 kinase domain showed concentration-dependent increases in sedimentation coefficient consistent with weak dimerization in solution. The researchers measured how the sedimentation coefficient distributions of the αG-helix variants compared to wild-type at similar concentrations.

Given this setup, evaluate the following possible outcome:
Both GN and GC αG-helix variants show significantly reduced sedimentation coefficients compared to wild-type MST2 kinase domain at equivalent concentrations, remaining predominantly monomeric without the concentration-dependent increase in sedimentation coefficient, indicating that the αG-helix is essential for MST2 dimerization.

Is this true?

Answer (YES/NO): YES